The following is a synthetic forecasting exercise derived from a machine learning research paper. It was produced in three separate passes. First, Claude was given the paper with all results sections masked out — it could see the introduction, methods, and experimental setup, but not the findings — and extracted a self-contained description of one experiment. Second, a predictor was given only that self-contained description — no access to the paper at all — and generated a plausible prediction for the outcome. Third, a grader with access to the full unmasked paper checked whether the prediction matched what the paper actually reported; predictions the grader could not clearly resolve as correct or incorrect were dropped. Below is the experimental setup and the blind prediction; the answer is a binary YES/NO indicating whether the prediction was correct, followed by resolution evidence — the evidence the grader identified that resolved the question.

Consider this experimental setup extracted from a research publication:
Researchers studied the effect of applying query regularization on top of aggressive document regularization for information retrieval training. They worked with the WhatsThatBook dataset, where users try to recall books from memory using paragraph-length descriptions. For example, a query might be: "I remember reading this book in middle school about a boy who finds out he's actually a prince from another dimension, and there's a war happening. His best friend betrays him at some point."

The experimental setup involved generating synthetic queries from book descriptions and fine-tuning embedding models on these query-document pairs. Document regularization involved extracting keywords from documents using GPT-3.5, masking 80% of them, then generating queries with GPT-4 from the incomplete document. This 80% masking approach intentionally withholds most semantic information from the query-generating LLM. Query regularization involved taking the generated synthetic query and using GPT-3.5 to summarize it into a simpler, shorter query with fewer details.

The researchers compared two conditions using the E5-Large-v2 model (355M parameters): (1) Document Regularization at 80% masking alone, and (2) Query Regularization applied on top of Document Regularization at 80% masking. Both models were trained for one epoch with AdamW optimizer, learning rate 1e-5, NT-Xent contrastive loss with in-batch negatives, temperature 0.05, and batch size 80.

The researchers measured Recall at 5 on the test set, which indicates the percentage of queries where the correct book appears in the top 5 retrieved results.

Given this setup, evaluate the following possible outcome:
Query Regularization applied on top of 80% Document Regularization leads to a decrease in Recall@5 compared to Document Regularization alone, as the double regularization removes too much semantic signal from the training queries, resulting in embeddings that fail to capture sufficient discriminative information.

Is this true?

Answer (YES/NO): NO